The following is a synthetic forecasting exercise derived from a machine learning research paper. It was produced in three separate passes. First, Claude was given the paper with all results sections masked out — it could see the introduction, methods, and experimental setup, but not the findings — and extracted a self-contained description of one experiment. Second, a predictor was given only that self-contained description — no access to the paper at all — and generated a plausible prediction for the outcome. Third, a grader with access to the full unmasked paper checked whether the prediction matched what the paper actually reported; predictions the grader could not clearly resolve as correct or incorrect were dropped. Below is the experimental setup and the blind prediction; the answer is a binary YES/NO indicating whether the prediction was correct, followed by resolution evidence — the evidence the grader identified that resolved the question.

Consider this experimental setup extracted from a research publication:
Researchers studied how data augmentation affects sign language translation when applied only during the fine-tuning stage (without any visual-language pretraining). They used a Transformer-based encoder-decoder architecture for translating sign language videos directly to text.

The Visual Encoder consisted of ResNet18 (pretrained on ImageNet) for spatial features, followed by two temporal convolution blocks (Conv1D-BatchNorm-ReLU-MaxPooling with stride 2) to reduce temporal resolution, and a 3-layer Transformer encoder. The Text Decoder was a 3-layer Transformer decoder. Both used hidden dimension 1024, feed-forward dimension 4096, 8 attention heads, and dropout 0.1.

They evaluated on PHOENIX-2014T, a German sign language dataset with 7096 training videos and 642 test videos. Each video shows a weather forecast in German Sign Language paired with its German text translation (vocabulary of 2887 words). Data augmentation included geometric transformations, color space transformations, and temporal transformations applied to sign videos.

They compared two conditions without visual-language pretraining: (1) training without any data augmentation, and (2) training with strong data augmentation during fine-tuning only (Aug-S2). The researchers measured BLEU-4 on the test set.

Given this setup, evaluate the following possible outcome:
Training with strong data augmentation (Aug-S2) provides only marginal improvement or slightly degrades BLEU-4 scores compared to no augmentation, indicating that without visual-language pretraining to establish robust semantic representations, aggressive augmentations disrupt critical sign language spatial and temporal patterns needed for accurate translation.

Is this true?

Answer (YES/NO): YES